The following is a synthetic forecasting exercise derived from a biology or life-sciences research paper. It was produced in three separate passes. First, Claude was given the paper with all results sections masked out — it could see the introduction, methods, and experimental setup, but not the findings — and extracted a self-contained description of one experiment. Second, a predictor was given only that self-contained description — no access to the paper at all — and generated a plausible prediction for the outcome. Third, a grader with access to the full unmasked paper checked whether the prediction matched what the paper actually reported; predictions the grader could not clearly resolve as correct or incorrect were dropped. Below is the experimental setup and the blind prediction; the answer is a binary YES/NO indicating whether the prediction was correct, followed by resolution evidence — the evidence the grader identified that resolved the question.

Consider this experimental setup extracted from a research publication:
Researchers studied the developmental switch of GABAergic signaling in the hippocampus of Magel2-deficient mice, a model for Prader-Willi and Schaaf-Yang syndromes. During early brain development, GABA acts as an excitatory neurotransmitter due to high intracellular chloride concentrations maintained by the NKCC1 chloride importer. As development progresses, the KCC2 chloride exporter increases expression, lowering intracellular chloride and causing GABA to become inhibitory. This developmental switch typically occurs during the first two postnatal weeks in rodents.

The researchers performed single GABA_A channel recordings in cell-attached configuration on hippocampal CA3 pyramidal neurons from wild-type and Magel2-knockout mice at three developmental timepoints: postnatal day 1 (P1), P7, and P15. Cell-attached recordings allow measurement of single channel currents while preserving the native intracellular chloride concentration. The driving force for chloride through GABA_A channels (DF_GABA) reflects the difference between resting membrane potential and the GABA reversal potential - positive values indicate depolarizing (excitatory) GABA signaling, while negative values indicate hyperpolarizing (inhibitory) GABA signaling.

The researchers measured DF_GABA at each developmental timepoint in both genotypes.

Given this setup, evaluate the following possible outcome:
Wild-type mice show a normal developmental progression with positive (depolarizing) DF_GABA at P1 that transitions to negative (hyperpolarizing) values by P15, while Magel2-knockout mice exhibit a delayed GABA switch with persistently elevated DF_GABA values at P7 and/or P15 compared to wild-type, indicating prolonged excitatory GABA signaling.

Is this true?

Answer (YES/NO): NO